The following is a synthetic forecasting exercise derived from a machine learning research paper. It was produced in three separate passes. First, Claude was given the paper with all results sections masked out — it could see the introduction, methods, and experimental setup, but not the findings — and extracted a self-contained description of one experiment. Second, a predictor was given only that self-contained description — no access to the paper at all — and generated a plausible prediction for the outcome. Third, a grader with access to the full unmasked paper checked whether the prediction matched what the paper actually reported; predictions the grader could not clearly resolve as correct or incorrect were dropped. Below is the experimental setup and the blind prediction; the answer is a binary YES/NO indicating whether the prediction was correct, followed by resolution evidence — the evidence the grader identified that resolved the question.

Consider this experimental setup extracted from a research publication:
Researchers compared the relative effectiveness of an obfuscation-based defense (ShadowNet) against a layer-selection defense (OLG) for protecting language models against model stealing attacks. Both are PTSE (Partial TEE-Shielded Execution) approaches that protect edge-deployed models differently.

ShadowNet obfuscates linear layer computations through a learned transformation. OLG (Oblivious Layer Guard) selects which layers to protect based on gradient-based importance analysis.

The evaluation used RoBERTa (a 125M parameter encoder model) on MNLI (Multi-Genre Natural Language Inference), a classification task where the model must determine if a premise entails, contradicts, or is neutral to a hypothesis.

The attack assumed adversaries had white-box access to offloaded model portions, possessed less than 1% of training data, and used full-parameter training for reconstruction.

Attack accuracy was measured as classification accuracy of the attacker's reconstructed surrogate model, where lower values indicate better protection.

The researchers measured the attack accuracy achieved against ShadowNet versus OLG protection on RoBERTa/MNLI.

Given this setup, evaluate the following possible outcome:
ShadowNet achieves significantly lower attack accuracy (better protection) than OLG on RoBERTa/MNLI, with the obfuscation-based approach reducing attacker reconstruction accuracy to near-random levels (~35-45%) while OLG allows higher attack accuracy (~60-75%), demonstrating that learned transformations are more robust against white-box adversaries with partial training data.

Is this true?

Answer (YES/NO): NO